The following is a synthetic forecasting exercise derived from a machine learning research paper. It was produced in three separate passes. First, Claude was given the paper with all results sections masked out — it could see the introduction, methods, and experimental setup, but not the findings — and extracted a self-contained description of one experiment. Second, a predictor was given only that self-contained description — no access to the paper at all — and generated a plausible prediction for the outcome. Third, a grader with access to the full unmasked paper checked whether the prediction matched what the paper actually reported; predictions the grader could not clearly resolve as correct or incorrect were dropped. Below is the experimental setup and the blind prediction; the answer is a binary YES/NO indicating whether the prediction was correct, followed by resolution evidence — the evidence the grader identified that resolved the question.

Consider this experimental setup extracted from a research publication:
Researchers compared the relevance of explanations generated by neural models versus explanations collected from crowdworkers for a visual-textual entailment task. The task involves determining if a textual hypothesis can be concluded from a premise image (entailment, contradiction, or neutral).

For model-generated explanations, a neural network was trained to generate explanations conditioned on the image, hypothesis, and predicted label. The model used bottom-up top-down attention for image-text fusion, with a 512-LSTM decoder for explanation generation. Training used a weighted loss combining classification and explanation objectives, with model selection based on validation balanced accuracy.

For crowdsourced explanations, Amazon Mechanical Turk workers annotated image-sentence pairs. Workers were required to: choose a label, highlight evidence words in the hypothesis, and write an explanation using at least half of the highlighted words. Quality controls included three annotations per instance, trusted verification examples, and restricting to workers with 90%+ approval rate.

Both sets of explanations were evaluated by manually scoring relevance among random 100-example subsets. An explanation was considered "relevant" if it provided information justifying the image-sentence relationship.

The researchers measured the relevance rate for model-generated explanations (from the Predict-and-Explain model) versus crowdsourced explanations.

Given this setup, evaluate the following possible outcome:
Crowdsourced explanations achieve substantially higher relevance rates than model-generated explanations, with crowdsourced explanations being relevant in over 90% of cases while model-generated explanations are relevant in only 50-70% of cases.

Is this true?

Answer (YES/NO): NO